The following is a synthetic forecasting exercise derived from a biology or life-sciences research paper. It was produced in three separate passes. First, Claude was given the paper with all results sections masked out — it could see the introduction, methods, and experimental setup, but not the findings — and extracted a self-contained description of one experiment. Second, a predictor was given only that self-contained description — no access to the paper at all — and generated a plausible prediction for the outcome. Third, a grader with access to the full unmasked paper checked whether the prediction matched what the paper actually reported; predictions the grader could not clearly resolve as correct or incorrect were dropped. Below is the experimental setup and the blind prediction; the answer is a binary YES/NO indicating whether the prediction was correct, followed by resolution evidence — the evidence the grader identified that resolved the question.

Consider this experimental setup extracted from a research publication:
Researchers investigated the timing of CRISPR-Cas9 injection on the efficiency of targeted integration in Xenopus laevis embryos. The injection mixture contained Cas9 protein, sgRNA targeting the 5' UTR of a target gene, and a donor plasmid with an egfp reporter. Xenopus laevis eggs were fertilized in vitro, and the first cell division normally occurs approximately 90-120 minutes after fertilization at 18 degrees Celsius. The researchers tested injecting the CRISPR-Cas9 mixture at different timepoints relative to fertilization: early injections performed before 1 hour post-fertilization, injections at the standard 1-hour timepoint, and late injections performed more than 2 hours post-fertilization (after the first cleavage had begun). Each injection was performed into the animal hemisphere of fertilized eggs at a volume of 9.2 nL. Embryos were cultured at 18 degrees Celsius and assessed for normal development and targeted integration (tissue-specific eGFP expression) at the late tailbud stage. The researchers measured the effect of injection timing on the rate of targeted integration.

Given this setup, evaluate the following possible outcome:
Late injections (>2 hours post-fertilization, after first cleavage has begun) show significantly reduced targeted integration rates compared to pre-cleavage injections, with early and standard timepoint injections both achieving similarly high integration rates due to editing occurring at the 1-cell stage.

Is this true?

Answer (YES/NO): NO